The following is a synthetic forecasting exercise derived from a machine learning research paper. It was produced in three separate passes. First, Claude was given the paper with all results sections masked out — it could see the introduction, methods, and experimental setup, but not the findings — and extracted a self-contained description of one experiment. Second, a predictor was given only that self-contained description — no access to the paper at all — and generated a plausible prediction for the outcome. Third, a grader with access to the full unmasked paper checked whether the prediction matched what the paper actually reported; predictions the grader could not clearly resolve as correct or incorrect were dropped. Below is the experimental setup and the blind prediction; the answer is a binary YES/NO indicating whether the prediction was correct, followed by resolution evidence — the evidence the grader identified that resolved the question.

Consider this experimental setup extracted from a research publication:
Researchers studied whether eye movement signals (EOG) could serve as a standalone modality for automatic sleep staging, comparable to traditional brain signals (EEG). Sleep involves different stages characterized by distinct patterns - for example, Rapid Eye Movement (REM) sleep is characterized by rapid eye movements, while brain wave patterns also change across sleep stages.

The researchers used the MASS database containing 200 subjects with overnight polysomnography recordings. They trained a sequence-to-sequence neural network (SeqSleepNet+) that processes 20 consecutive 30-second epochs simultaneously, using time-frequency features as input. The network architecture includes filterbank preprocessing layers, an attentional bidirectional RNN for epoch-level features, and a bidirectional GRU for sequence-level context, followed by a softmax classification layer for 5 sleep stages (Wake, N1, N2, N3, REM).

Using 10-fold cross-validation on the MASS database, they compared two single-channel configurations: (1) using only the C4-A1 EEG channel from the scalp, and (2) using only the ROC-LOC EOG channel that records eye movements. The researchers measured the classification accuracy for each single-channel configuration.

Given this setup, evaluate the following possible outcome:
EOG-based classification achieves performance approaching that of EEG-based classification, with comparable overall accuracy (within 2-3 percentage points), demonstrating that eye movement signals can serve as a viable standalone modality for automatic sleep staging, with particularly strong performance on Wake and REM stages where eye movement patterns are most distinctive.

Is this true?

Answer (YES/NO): YES